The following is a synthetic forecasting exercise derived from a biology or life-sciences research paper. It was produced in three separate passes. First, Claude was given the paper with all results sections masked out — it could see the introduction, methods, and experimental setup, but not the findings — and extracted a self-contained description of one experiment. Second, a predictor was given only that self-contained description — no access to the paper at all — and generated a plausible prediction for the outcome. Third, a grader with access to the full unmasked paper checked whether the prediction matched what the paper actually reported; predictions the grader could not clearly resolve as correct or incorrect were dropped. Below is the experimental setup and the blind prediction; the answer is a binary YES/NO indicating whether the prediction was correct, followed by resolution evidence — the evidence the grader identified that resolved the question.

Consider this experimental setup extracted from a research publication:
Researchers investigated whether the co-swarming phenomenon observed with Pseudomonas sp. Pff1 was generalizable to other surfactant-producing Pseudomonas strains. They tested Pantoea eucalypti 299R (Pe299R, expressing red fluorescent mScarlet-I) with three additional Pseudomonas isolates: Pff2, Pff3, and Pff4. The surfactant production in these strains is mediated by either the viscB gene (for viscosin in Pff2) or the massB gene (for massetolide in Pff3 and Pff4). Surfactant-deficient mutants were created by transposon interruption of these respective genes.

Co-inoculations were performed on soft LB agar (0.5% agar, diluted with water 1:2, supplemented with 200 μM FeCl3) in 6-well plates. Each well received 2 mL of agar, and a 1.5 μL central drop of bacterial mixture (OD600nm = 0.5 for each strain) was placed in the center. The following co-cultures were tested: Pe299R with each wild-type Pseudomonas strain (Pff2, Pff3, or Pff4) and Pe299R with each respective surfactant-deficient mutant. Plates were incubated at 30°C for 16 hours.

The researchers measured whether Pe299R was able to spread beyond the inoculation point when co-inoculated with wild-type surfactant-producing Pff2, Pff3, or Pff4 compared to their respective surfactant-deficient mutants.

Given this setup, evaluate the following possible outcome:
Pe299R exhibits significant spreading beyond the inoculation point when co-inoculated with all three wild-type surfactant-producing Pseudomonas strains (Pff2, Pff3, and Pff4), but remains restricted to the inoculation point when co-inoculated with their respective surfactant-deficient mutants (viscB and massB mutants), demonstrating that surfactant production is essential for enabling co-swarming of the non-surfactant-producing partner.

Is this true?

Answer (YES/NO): NO